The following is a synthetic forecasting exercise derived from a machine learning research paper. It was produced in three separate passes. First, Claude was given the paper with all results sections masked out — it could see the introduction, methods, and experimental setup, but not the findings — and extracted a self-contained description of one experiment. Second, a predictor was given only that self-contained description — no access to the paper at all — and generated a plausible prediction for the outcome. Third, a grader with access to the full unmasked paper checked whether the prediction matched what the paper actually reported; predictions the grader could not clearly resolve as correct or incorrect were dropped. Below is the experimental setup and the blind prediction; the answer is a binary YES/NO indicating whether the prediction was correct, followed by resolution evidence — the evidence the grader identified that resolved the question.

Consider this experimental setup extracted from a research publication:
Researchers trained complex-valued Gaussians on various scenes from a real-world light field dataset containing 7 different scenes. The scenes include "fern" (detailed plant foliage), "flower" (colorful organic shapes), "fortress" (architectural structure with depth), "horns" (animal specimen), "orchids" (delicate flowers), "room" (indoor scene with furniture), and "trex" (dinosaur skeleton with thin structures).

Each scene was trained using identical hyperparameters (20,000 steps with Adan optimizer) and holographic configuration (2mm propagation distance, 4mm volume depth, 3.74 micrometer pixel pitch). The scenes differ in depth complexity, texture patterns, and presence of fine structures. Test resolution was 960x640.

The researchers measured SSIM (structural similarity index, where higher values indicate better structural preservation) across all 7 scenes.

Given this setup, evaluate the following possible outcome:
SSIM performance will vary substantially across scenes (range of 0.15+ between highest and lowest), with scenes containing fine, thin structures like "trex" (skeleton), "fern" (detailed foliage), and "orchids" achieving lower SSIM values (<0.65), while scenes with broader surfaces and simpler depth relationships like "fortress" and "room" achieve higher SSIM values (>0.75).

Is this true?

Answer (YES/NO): NO